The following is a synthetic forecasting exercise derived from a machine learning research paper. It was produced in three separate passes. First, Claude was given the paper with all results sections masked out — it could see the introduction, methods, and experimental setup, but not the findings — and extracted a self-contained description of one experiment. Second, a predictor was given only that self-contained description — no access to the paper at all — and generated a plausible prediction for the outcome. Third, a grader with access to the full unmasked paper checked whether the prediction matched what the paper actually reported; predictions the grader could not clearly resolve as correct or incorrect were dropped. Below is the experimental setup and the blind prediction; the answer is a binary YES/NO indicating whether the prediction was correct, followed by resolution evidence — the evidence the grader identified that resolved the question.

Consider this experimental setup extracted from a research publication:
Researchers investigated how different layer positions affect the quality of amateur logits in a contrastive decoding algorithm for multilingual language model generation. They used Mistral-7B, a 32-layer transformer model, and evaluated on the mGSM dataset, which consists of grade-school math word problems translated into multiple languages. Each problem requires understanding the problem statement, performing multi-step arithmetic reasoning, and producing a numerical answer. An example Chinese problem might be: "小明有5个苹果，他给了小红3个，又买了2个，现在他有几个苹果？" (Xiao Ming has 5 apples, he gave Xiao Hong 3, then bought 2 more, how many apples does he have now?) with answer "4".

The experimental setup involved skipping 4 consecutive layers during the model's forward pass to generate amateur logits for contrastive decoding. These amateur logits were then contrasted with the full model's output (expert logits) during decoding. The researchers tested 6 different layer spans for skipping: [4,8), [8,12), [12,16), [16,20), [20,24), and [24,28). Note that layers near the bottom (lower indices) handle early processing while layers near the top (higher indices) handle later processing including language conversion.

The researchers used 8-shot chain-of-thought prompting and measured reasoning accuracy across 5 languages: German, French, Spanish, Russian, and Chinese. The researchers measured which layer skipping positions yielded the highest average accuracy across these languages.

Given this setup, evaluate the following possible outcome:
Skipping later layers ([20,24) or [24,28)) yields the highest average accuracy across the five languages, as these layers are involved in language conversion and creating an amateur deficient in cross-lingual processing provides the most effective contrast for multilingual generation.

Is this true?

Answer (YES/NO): NO